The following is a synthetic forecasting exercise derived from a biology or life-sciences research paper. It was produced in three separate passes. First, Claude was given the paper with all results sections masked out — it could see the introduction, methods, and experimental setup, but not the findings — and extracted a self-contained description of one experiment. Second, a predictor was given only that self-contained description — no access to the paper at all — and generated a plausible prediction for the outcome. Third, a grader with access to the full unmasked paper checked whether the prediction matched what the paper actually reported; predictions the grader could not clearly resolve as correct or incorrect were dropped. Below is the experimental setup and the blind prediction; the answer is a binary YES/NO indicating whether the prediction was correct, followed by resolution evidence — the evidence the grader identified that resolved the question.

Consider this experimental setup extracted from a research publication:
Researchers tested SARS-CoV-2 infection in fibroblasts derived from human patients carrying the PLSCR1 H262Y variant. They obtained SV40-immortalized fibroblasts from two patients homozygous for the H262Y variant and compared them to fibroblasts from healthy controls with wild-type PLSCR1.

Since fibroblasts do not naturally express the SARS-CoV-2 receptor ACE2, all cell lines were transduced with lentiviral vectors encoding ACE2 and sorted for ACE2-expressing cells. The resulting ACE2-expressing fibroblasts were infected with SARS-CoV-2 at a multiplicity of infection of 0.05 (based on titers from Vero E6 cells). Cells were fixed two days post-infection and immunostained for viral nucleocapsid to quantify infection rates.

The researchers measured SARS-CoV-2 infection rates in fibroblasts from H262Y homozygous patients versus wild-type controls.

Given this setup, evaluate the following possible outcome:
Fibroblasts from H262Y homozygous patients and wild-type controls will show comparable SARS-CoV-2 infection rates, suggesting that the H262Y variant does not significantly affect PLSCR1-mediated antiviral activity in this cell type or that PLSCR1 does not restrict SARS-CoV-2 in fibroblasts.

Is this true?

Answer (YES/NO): NO